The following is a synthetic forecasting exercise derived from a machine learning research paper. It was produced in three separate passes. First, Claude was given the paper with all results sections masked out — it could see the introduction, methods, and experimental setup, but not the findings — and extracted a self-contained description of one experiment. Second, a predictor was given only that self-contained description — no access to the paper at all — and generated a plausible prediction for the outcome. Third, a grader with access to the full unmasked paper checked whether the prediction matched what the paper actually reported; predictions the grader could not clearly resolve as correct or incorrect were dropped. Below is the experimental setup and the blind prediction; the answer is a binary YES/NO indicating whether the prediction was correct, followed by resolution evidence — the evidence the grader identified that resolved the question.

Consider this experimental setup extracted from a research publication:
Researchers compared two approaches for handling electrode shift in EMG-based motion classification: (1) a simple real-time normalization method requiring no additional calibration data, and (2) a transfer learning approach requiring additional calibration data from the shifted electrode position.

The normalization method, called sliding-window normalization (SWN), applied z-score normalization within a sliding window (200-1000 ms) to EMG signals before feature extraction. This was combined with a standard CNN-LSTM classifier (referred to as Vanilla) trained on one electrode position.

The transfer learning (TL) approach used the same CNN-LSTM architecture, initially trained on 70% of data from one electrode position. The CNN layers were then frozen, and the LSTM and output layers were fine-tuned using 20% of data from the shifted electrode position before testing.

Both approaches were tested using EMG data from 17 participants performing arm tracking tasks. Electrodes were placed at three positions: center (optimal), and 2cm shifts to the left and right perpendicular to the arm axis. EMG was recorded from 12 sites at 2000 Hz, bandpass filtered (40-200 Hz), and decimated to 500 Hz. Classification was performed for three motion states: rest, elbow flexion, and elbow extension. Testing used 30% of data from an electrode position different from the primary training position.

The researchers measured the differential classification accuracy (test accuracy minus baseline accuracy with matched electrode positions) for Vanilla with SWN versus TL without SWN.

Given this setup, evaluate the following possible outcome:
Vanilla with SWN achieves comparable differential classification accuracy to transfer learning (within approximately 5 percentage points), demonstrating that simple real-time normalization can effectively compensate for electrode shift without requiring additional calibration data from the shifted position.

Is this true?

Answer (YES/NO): YES